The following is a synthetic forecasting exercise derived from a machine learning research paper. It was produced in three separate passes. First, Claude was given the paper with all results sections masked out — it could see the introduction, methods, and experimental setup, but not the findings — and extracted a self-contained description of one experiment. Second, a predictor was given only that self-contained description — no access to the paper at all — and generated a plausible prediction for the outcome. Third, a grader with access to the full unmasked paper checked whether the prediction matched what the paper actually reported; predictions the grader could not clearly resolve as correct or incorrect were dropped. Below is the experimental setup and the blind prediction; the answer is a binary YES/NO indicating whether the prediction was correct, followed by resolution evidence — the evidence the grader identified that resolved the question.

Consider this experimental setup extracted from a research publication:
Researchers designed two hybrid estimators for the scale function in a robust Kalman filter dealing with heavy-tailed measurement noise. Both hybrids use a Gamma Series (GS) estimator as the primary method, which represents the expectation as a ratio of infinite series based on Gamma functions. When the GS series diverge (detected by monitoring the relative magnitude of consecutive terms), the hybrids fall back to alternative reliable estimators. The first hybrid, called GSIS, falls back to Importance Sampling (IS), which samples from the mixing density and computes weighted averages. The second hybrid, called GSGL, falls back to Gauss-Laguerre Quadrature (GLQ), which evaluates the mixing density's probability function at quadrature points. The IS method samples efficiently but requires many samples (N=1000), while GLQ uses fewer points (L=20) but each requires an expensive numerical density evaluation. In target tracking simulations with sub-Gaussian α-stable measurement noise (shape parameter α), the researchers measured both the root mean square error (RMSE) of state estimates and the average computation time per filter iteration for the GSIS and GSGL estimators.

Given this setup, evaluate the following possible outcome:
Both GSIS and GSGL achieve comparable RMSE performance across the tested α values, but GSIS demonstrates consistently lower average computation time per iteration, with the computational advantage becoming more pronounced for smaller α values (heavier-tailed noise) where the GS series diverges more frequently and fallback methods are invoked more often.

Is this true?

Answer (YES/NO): NO